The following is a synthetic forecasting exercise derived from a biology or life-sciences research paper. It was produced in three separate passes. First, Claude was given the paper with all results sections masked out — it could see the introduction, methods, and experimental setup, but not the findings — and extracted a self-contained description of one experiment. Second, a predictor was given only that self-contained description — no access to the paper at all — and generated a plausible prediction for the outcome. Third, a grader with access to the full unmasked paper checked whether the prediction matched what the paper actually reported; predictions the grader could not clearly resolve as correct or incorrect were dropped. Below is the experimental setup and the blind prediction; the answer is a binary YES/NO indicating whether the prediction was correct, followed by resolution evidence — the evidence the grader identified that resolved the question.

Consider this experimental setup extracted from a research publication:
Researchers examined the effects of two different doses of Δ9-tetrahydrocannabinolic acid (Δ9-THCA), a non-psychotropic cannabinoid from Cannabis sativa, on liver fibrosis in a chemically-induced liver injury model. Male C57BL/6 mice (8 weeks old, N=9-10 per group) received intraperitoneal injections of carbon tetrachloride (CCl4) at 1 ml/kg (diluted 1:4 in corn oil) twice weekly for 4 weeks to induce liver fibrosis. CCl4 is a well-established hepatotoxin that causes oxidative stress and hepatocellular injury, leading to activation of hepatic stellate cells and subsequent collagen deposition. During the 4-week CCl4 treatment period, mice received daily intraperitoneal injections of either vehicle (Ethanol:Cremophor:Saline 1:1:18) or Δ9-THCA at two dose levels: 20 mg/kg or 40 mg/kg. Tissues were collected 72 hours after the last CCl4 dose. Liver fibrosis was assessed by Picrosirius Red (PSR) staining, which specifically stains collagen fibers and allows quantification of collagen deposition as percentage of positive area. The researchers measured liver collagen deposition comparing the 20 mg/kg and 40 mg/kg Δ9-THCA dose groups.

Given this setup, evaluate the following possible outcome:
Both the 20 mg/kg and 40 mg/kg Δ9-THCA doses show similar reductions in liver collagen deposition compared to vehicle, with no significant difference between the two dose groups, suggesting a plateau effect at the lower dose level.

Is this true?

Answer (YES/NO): NO